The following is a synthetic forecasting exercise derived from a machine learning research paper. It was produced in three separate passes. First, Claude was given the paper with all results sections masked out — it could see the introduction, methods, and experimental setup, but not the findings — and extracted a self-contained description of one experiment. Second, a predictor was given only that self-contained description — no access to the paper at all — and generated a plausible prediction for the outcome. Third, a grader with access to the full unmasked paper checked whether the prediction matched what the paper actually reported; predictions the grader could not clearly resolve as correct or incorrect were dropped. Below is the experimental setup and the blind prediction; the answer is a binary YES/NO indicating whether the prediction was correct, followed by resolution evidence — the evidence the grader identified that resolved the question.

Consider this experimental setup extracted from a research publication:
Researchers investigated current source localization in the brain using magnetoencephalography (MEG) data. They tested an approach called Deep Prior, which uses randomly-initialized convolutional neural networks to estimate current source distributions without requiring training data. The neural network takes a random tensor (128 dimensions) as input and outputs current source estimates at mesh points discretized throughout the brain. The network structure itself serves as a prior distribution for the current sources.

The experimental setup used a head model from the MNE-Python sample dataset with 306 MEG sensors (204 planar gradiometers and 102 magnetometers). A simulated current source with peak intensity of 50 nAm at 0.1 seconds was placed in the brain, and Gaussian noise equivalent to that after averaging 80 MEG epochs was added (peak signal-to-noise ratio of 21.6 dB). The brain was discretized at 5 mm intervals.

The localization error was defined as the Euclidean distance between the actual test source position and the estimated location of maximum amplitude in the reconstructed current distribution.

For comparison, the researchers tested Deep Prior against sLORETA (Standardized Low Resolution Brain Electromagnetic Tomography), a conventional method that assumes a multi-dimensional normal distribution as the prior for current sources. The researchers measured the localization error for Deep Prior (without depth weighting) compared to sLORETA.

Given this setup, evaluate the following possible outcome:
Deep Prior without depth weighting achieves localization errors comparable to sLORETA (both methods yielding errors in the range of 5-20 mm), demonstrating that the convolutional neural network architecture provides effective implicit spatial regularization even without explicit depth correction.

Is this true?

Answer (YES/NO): NO